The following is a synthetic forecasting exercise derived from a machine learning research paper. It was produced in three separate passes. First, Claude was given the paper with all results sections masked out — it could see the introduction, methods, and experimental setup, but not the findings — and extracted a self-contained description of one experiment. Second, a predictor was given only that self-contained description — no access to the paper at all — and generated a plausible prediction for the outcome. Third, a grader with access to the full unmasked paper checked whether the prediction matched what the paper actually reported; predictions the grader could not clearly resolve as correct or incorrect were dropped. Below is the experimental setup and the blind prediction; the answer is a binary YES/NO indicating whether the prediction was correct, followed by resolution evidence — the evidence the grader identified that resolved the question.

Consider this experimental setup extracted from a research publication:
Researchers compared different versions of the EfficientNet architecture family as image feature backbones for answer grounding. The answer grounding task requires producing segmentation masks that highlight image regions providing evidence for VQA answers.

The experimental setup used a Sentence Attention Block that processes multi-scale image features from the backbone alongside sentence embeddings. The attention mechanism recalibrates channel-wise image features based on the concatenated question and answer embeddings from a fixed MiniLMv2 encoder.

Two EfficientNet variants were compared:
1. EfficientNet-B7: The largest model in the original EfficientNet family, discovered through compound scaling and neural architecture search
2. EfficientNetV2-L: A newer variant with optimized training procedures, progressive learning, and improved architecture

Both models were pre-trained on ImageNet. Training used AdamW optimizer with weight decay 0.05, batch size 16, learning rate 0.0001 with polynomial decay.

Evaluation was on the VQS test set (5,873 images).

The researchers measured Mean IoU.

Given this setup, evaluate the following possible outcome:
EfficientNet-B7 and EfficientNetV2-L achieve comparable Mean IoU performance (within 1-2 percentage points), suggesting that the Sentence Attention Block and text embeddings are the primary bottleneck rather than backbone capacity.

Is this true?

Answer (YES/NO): YES